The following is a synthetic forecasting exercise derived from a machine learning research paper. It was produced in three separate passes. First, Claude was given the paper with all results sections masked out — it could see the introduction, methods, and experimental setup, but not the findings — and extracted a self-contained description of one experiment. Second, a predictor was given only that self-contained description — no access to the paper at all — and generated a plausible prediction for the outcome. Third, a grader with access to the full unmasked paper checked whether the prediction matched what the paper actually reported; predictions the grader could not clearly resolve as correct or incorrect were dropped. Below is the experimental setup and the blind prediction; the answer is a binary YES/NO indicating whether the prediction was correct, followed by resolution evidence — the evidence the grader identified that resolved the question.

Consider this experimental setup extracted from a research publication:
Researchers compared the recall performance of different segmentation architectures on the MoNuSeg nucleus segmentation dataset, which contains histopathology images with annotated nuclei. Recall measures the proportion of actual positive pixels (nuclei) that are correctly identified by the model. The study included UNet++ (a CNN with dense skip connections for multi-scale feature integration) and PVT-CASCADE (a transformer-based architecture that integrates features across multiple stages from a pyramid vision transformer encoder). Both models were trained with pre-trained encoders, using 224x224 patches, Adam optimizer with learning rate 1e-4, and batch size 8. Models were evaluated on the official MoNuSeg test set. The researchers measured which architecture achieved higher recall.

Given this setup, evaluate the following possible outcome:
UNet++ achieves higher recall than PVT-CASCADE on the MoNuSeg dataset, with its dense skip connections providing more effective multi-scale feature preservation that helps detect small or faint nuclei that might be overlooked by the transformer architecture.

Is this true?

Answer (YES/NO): YES